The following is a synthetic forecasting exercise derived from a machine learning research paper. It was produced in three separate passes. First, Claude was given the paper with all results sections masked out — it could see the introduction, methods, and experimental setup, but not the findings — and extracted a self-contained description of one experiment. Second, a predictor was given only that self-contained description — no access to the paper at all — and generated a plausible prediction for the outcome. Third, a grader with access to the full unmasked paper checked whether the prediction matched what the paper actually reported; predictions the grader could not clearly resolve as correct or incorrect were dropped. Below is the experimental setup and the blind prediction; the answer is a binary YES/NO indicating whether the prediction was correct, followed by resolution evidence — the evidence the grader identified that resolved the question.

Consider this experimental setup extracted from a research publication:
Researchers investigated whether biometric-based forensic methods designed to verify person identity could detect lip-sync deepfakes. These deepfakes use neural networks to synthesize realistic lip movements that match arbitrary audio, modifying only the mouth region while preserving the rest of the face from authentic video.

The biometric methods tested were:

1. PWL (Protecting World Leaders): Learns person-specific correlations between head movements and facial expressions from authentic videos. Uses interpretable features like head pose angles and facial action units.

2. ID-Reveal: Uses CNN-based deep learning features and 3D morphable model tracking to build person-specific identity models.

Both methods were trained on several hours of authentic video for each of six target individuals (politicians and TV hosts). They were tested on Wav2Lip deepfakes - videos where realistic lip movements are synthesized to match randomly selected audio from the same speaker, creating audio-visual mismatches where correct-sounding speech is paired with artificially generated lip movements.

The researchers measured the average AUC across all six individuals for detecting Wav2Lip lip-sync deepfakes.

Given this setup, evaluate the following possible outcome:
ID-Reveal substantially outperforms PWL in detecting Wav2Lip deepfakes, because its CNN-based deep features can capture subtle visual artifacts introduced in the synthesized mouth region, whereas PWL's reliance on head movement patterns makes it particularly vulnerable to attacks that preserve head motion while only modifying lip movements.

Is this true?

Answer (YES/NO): NO